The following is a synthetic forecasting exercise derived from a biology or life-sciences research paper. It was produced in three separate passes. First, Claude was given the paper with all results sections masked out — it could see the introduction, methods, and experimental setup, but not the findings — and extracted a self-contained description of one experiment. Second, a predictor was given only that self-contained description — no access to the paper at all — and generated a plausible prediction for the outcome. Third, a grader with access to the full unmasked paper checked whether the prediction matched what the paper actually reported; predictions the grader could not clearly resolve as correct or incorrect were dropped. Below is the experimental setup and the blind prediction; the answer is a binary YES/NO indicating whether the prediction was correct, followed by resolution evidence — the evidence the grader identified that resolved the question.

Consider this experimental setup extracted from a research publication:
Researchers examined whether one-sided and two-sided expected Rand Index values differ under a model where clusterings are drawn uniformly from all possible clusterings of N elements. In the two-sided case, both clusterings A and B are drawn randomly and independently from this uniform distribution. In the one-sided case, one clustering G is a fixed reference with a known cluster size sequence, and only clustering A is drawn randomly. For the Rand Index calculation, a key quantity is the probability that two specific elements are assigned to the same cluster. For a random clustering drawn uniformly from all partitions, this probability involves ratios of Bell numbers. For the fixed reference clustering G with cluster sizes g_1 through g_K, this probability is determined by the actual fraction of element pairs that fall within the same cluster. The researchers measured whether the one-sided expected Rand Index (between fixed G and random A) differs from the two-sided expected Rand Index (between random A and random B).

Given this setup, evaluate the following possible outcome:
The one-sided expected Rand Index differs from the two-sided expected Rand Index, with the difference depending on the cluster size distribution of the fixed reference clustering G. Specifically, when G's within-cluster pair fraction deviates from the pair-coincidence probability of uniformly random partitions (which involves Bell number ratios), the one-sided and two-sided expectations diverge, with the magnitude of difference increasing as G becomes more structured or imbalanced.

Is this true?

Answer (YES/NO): YES